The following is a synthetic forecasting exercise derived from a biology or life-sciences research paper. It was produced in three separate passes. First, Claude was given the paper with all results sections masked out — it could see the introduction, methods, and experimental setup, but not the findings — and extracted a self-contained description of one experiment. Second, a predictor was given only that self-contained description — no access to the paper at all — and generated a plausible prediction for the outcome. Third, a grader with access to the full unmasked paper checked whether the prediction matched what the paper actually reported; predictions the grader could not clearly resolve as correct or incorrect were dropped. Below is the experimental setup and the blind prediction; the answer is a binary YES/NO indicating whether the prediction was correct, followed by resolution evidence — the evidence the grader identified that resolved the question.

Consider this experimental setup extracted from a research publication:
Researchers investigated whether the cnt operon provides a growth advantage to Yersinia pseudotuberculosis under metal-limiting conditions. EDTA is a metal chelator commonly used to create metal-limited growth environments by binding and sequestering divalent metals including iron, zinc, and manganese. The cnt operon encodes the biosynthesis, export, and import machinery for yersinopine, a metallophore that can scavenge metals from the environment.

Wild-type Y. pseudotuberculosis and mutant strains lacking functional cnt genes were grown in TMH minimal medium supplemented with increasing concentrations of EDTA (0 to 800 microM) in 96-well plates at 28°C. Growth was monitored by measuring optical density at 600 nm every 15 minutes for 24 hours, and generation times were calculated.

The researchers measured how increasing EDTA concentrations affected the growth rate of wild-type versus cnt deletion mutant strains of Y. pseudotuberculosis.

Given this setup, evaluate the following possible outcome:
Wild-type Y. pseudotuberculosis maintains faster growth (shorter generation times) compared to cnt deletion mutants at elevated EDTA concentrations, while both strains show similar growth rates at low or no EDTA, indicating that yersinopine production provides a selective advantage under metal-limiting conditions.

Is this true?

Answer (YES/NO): NO